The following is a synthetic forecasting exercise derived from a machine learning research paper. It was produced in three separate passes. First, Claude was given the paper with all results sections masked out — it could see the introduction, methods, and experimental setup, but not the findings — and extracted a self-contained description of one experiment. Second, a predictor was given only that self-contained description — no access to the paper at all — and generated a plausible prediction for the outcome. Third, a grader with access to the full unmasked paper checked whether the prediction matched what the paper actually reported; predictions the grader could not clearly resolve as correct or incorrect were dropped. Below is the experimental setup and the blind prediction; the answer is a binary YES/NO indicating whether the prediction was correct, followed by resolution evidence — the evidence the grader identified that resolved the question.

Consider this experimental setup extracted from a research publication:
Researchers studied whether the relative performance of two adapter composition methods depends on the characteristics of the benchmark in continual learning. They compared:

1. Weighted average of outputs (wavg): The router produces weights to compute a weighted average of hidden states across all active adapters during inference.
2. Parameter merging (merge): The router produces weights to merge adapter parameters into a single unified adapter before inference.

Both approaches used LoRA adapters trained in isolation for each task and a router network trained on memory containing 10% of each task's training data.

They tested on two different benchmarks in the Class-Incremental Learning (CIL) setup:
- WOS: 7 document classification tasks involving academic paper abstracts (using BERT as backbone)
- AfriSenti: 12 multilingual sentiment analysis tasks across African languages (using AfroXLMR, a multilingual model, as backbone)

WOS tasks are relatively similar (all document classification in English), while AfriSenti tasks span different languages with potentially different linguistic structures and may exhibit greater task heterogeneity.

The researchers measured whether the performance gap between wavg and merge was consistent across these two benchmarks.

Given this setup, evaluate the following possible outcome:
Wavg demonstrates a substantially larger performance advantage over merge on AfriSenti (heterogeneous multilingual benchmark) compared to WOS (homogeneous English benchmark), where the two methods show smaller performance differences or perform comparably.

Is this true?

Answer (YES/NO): YES